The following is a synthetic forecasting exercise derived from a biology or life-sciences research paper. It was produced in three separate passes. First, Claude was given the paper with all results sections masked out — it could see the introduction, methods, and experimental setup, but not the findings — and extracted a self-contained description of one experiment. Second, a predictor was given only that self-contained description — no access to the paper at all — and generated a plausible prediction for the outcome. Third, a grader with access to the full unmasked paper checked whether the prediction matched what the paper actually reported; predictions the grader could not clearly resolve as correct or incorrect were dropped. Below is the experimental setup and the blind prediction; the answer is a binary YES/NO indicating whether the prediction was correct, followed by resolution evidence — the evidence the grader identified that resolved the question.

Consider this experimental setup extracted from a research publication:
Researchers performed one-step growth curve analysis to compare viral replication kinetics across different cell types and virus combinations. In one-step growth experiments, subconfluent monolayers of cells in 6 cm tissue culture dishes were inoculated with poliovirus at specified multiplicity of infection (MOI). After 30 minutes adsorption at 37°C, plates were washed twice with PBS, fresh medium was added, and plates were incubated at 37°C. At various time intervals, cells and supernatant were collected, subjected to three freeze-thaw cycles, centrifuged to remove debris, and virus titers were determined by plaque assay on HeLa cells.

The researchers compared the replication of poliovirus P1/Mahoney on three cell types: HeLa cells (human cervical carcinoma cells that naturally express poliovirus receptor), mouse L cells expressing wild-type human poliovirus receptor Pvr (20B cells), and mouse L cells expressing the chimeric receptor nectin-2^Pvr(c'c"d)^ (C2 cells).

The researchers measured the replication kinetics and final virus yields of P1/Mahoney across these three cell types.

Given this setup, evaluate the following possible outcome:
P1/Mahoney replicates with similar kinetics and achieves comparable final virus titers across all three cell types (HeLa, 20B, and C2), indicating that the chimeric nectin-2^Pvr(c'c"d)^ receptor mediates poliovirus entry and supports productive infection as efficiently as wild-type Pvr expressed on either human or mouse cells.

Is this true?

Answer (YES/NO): NO